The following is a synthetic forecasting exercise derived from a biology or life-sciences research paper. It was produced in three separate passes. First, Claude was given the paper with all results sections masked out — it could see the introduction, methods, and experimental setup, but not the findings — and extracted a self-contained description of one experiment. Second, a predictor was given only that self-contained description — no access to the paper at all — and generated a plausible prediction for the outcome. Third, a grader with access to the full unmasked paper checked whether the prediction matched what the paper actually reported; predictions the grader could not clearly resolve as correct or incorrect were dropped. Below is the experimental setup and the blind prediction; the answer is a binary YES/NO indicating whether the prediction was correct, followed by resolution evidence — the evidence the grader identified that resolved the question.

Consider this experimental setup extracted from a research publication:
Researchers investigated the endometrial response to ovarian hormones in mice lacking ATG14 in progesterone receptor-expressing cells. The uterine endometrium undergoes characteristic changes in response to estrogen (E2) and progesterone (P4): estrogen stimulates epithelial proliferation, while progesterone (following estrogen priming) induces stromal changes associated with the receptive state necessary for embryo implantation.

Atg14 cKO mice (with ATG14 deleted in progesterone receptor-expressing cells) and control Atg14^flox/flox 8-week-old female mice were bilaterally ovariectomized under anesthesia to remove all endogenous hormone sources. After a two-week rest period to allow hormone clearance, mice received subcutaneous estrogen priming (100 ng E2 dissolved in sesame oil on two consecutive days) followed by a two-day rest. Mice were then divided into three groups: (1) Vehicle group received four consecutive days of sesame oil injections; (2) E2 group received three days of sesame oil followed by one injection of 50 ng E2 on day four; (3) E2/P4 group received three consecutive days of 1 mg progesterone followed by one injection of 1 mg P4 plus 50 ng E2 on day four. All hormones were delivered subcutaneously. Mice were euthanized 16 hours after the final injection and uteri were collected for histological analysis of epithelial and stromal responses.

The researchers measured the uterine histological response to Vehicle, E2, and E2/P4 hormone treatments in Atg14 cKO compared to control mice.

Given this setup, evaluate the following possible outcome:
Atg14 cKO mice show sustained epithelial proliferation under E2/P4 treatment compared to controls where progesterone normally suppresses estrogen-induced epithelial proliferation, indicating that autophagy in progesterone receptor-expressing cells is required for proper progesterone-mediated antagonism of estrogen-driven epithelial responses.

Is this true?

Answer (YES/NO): NO